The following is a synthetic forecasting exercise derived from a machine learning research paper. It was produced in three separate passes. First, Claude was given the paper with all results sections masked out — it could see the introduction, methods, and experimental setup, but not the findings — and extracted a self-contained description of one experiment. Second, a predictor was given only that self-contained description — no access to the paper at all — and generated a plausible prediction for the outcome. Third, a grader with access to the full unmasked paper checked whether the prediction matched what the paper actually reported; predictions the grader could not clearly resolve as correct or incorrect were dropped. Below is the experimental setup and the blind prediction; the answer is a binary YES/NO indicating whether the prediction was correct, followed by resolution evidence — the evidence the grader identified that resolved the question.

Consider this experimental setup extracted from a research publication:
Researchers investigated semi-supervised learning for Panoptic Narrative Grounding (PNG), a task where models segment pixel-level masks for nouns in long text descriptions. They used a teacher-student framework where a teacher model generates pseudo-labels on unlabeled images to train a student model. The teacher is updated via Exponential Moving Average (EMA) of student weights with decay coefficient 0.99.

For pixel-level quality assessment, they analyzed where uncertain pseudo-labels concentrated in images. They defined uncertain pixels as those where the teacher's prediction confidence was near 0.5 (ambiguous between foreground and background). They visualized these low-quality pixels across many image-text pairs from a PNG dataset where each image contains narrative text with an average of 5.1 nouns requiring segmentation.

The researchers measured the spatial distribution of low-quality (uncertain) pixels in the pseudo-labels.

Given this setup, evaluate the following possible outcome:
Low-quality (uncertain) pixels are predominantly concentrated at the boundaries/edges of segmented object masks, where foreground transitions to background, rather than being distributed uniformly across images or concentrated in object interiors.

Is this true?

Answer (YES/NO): YES